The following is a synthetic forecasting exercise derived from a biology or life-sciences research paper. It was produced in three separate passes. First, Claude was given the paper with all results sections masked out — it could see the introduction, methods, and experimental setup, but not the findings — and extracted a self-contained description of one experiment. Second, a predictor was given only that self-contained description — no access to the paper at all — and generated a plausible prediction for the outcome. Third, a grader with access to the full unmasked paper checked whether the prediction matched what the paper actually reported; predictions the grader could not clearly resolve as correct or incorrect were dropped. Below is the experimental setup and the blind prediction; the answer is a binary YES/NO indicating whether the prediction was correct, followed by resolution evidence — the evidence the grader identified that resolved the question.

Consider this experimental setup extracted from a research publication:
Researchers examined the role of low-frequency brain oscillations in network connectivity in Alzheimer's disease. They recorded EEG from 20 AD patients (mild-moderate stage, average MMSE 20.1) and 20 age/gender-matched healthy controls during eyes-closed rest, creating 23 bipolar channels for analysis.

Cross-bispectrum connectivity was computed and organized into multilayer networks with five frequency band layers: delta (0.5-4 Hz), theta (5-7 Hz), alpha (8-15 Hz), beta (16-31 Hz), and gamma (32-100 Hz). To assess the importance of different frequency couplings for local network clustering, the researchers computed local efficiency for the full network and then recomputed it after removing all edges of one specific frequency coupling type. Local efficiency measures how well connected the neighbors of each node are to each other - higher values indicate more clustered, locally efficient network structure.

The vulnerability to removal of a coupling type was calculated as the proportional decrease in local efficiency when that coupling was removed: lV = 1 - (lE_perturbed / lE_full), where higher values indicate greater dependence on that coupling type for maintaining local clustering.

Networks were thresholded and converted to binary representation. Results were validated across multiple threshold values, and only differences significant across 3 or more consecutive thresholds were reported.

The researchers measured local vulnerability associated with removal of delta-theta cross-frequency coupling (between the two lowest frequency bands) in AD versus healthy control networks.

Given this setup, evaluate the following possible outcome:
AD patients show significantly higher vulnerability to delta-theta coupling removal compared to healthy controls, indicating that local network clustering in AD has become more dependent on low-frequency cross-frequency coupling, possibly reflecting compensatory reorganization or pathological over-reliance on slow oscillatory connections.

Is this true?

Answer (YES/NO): NO